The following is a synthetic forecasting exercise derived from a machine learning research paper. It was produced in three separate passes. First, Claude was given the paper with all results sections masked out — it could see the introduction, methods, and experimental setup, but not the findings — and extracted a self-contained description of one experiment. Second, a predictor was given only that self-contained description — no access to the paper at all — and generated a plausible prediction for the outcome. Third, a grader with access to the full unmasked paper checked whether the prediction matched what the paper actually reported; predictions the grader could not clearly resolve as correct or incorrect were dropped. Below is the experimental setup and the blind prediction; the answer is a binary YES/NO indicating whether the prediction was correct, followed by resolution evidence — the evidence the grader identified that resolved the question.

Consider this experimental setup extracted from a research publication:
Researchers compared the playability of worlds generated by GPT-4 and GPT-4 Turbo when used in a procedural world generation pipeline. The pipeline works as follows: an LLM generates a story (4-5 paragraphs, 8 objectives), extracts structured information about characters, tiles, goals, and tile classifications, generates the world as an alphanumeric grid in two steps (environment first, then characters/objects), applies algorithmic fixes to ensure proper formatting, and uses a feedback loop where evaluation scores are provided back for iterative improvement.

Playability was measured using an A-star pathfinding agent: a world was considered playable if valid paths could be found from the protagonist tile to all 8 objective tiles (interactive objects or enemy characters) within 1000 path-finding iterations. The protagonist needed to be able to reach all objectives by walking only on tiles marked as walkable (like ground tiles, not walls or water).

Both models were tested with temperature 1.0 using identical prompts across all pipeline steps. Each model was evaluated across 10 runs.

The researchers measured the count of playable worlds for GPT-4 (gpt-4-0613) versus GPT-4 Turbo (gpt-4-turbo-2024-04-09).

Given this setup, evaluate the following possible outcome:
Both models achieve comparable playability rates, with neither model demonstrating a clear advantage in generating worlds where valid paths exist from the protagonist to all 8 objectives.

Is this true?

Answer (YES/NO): NO